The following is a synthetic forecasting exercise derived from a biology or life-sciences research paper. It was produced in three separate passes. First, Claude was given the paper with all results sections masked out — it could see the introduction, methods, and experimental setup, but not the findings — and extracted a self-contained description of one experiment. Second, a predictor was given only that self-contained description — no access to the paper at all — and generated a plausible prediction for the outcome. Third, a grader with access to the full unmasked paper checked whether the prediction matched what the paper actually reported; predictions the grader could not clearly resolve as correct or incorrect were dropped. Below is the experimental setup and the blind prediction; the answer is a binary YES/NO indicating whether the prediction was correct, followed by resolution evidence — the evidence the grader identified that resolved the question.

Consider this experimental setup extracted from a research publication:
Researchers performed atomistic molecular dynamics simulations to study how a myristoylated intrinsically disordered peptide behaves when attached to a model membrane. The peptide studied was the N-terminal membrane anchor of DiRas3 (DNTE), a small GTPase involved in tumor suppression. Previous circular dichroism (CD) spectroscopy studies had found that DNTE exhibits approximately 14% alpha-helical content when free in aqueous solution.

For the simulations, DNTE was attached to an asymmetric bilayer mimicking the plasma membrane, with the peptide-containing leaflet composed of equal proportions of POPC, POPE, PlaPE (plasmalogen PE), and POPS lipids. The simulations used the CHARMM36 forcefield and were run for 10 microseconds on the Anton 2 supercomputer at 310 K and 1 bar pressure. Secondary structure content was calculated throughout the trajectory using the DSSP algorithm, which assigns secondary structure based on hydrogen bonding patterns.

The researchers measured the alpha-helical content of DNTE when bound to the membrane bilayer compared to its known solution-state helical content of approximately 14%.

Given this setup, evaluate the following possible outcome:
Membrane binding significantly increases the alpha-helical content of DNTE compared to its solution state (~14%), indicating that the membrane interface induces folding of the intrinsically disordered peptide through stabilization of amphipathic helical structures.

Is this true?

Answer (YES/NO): YES